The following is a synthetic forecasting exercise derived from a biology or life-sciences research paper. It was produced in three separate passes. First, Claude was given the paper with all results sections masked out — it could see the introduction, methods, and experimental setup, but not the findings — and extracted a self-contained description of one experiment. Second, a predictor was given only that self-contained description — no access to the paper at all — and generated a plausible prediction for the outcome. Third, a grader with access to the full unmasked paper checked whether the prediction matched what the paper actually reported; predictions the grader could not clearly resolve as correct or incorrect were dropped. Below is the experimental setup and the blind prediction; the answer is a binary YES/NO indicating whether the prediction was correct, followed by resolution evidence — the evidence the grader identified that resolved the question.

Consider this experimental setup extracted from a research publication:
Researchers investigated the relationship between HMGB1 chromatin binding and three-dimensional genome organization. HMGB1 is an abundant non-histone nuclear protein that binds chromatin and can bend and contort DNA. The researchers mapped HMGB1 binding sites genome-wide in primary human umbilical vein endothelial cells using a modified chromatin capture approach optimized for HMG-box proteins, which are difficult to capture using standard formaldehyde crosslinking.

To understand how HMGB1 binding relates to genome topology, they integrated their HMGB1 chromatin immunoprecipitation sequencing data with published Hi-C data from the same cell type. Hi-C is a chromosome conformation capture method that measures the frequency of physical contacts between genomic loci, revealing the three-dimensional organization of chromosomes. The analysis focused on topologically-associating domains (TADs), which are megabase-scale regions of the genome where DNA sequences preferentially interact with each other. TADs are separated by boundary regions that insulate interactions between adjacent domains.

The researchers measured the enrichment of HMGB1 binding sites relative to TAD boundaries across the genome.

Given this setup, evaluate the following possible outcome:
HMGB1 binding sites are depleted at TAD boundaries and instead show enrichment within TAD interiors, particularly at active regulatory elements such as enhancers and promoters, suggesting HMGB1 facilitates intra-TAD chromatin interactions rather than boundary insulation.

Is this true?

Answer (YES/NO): NO